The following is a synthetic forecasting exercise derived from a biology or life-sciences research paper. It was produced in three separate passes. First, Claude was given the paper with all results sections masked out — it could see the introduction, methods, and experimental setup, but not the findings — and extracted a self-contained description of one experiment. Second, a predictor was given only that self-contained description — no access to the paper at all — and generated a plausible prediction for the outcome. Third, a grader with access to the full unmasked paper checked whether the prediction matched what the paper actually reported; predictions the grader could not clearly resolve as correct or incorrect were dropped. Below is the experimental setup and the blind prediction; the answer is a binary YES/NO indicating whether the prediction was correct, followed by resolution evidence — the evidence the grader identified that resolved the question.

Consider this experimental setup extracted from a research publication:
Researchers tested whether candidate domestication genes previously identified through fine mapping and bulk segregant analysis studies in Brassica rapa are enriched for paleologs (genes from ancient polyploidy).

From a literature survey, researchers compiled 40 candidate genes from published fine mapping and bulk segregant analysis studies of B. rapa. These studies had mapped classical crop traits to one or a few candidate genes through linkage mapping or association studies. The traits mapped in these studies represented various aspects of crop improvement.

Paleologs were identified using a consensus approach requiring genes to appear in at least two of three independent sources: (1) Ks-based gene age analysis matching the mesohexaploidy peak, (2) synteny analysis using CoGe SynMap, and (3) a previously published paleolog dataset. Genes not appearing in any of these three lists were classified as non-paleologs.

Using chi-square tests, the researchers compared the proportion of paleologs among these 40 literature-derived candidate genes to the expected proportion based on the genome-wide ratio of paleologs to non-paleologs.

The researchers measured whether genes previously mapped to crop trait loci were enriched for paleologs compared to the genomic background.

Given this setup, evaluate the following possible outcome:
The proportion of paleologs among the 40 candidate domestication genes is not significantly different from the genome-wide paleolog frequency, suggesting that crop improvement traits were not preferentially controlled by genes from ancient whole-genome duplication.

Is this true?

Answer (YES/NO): NO